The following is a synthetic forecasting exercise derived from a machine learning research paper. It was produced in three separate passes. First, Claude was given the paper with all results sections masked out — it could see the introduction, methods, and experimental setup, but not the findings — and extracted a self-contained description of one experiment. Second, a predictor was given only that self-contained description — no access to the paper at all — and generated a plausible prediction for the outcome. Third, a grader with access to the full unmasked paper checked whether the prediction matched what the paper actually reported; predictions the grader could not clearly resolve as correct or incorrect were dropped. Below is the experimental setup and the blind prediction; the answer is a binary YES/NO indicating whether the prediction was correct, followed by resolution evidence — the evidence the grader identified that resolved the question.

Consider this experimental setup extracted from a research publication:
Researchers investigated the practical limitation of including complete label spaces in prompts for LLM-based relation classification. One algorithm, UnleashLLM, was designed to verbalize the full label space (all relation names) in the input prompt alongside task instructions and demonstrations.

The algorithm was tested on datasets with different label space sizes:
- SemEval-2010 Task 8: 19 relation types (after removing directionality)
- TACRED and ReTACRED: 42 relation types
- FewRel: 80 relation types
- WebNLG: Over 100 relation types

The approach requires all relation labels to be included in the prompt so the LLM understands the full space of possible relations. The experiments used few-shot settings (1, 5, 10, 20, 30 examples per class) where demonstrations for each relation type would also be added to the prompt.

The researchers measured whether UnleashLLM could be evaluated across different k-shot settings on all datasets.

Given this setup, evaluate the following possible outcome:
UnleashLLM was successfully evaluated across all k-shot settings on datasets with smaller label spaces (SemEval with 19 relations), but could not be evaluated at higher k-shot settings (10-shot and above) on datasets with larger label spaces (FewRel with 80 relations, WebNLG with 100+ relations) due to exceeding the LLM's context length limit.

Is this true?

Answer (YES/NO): NO